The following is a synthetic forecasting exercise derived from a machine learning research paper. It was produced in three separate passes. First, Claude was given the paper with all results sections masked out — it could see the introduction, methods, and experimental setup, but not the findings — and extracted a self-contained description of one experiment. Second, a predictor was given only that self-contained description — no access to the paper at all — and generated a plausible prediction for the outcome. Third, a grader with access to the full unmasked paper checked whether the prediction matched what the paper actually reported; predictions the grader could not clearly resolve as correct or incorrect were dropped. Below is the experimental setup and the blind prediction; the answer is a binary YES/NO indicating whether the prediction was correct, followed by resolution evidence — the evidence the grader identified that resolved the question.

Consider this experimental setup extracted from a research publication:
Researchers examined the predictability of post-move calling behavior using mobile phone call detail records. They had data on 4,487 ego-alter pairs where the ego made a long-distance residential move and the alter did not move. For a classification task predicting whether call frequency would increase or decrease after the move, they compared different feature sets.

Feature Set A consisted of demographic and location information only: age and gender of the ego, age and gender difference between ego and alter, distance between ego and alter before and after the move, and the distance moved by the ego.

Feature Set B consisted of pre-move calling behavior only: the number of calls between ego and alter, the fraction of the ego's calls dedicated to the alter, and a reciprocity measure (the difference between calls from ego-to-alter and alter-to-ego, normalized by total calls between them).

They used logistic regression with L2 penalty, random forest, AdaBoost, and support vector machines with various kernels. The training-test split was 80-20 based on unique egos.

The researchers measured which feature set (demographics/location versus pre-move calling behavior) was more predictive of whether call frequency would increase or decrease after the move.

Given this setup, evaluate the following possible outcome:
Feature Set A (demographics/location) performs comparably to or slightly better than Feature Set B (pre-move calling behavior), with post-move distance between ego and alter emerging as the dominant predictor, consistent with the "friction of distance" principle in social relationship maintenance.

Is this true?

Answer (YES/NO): NO